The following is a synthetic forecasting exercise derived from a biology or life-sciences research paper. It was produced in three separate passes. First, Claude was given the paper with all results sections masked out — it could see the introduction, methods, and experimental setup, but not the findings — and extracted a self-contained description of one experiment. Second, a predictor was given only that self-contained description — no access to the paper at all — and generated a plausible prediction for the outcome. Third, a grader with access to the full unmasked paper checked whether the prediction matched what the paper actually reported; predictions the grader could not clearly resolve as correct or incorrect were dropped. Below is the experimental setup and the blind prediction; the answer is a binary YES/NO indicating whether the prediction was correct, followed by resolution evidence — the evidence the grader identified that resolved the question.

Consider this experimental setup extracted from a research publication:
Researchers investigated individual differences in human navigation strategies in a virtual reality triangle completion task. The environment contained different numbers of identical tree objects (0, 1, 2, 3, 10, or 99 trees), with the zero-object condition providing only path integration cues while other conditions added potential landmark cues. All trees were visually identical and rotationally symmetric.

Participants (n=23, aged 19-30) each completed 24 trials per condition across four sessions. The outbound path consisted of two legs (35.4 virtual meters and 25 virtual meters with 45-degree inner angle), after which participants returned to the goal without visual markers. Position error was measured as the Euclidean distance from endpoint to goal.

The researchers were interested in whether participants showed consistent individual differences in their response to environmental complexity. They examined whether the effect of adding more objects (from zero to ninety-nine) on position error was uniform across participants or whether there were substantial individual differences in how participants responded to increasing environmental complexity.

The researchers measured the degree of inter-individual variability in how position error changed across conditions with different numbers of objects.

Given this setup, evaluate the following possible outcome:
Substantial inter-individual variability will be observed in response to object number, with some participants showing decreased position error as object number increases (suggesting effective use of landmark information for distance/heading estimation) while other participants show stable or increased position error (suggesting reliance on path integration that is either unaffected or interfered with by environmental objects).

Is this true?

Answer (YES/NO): YES